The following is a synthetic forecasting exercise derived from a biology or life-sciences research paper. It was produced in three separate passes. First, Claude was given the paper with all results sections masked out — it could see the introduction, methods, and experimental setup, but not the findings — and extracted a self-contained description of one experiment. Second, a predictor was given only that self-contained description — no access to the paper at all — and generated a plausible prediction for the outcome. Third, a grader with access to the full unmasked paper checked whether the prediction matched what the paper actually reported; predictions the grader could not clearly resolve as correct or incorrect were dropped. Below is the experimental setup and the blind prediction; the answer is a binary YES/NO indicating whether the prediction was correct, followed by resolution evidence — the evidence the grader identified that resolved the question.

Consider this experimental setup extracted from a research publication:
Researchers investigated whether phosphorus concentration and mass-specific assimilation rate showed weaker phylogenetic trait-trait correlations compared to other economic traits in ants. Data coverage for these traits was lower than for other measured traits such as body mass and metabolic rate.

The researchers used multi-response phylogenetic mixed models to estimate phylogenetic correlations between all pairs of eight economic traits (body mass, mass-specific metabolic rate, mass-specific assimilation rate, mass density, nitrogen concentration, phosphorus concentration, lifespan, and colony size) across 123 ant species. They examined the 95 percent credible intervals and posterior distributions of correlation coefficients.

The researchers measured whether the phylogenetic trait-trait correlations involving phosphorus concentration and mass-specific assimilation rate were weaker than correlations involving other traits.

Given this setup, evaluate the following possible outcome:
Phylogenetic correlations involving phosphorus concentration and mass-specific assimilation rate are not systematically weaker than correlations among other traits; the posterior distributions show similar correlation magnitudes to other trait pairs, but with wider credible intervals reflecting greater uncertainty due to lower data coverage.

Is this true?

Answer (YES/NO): NO